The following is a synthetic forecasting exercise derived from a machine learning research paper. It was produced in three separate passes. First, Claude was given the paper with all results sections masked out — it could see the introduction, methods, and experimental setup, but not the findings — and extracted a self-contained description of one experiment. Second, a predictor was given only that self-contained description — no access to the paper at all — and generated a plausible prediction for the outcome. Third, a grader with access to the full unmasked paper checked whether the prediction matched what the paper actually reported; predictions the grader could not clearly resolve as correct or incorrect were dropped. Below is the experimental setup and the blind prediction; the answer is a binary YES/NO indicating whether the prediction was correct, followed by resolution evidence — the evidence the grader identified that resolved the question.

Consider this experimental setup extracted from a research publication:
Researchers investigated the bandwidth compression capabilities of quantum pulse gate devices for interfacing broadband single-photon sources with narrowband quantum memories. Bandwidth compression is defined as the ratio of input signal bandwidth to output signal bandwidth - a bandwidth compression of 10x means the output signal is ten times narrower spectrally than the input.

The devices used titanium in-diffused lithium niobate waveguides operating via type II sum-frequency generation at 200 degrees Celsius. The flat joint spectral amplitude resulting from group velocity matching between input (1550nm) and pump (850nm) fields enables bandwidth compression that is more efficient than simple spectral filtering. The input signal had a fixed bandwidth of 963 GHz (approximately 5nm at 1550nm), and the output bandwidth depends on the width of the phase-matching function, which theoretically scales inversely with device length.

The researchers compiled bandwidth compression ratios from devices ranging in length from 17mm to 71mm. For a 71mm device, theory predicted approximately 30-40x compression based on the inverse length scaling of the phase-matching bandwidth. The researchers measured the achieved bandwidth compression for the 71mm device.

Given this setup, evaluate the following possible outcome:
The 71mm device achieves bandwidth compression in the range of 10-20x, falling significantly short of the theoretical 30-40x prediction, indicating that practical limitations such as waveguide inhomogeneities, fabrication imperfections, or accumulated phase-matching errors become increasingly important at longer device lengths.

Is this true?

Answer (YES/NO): YES